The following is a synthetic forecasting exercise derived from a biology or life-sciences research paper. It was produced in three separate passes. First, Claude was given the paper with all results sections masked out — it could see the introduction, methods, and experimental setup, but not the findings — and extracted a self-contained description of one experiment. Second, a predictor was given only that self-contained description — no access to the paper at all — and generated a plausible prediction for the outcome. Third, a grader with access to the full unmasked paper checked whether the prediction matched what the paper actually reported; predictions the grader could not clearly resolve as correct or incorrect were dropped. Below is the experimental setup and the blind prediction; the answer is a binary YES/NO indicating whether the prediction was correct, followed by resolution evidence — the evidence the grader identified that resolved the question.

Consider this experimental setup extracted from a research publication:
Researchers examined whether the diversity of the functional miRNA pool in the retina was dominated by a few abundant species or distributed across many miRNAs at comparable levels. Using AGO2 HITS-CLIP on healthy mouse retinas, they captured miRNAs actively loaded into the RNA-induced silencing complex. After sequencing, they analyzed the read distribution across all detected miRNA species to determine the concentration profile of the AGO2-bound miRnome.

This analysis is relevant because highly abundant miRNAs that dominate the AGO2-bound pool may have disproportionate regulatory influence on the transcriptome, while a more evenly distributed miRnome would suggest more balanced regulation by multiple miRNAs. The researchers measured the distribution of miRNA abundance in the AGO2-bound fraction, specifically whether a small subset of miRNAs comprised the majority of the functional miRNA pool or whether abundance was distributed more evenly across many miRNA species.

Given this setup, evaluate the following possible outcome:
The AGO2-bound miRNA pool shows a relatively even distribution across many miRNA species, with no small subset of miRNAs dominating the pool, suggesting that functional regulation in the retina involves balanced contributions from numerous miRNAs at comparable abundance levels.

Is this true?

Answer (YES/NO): NO